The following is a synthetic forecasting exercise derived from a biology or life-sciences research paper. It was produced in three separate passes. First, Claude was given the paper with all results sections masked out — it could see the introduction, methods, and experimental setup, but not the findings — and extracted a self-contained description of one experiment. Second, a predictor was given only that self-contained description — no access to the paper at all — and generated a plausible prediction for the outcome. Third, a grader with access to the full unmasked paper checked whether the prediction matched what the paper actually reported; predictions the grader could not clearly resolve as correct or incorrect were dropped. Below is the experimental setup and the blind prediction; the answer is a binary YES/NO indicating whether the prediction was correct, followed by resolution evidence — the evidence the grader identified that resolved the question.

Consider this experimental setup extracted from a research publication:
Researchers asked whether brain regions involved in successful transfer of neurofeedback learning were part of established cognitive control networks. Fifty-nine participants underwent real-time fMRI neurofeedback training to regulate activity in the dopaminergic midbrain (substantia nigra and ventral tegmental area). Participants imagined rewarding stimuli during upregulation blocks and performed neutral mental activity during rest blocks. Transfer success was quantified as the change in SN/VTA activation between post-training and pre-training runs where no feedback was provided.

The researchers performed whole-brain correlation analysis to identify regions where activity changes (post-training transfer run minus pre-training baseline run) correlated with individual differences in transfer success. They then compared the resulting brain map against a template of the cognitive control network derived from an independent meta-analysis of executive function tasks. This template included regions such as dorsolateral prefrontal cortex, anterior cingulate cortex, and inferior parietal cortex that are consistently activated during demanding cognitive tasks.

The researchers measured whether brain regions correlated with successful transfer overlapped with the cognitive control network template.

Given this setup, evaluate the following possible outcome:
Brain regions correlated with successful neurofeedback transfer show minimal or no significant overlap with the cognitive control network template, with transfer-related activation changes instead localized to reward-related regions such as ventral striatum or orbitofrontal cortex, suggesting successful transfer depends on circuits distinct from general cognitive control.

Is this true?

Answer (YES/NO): NO